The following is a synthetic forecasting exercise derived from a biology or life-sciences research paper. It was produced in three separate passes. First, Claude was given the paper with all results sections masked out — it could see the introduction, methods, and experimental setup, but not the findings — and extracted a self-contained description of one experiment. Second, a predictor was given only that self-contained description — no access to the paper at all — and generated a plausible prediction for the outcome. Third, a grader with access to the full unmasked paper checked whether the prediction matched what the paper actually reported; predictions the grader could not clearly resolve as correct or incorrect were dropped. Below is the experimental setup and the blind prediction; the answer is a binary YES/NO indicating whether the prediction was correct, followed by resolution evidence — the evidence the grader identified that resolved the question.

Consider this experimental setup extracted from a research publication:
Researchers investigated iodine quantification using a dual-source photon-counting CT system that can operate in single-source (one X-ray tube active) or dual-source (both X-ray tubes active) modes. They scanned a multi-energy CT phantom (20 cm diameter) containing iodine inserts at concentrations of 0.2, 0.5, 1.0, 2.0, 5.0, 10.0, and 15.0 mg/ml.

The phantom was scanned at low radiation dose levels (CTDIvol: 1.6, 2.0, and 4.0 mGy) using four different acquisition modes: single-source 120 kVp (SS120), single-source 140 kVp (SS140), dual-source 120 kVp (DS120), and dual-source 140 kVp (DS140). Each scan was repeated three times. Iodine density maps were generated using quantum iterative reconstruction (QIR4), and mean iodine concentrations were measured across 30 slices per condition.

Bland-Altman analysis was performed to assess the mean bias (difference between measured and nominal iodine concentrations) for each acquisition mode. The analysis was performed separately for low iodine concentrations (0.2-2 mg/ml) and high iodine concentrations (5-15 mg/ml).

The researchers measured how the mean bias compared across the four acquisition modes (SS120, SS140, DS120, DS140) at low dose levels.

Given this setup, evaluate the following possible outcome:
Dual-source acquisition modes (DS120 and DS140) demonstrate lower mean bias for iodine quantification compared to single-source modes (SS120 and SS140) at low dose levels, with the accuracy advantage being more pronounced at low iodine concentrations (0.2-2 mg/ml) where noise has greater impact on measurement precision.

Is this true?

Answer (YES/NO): NO